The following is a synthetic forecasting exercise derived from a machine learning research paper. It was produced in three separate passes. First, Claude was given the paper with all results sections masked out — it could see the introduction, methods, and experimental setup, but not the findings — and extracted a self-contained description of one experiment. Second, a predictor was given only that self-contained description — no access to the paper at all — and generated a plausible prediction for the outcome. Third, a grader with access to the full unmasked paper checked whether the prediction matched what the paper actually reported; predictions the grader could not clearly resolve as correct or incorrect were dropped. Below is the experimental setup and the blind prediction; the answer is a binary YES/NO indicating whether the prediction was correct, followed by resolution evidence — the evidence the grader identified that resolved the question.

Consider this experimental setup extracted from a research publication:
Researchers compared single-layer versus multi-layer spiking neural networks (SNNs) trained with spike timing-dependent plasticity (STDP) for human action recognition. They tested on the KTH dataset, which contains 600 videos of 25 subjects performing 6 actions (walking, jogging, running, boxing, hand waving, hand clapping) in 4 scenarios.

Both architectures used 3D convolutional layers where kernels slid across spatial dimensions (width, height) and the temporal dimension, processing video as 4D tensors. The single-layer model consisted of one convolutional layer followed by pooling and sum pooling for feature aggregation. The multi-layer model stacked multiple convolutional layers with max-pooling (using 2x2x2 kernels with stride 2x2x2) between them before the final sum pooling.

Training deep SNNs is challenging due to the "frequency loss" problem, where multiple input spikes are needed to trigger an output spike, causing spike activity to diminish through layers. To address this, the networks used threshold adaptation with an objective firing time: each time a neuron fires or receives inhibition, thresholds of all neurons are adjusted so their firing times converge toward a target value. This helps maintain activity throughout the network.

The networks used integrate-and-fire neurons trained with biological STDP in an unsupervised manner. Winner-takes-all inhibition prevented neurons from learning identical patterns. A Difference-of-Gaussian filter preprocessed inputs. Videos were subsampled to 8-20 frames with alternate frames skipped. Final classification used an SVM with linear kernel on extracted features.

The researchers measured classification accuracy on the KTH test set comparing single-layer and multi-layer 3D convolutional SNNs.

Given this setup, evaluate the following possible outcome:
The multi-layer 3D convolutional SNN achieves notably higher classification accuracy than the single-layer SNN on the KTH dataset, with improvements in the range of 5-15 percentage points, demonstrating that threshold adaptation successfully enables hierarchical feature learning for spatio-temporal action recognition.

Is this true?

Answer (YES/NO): YES